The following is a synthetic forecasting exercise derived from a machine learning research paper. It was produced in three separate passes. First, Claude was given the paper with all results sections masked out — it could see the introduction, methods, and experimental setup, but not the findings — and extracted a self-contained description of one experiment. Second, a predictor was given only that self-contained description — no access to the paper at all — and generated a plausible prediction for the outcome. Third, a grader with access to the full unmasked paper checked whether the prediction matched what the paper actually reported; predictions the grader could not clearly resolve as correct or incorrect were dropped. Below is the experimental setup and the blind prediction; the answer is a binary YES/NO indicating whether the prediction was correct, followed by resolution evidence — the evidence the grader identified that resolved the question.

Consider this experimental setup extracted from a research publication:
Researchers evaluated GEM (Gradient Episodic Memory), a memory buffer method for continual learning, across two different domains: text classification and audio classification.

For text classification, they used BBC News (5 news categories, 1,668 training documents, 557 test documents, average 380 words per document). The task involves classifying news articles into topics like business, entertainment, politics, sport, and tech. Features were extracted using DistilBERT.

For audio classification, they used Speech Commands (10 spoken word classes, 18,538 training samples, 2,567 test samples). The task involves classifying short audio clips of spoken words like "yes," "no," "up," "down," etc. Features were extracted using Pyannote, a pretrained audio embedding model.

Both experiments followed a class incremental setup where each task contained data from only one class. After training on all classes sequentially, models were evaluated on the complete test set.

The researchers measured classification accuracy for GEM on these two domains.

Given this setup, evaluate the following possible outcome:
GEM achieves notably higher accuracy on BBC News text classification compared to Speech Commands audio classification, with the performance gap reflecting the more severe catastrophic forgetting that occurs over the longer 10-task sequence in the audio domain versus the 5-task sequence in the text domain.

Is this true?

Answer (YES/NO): NO